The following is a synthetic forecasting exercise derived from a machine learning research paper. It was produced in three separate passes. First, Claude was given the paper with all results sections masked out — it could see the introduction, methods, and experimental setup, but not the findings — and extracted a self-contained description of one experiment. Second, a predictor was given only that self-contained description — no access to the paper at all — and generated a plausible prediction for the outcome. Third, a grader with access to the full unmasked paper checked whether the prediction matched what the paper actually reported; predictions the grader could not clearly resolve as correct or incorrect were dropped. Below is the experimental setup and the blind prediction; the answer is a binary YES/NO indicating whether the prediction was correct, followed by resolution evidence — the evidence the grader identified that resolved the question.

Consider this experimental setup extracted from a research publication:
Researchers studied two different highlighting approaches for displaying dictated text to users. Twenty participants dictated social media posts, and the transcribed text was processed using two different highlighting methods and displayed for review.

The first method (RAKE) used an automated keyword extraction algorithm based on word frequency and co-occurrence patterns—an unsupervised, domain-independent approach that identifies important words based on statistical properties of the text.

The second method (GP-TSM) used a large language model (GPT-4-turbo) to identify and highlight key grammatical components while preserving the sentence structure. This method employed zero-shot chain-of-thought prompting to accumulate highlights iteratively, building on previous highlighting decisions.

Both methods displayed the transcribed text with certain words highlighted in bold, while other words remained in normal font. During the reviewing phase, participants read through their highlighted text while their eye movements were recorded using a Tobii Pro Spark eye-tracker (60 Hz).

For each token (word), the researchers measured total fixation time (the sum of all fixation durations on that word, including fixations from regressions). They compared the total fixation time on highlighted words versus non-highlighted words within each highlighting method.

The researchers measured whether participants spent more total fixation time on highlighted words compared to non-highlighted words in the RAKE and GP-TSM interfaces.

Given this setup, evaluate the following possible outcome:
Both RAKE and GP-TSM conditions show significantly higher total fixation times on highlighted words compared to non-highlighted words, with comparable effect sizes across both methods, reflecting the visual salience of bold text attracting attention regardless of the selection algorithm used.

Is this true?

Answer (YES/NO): NO